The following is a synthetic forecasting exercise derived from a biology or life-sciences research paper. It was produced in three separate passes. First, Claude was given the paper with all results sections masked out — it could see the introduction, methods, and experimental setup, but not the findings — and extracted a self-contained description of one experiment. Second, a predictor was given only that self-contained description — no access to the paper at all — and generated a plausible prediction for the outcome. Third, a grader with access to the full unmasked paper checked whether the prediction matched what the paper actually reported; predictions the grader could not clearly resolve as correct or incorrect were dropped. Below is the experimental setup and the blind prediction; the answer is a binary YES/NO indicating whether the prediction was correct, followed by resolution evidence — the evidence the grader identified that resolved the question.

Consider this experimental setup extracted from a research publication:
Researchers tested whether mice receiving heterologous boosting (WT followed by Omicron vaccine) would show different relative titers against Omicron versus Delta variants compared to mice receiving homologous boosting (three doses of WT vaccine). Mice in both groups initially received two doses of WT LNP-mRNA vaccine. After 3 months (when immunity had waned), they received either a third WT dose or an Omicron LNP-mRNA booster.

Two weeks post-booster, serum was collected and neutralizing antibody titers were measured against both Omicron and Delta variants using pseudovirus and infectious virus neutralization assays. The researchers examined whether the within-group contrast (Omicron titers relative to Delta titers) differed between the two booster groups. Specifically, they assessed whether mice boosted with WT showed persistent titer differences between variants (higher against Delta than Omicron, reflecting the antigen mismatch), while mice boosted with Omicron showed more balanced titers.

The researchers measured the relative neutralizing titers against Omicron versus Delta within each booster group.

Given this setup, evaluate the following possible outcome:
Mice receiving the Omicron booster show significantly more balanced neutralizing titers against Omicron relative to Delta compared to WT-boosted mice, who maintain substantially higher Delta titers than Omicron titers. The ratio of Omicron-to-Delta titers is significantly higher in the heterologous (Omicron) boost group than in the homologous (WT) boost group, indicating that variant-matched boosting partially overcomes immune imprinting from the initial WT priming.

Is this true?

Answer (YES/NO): YES